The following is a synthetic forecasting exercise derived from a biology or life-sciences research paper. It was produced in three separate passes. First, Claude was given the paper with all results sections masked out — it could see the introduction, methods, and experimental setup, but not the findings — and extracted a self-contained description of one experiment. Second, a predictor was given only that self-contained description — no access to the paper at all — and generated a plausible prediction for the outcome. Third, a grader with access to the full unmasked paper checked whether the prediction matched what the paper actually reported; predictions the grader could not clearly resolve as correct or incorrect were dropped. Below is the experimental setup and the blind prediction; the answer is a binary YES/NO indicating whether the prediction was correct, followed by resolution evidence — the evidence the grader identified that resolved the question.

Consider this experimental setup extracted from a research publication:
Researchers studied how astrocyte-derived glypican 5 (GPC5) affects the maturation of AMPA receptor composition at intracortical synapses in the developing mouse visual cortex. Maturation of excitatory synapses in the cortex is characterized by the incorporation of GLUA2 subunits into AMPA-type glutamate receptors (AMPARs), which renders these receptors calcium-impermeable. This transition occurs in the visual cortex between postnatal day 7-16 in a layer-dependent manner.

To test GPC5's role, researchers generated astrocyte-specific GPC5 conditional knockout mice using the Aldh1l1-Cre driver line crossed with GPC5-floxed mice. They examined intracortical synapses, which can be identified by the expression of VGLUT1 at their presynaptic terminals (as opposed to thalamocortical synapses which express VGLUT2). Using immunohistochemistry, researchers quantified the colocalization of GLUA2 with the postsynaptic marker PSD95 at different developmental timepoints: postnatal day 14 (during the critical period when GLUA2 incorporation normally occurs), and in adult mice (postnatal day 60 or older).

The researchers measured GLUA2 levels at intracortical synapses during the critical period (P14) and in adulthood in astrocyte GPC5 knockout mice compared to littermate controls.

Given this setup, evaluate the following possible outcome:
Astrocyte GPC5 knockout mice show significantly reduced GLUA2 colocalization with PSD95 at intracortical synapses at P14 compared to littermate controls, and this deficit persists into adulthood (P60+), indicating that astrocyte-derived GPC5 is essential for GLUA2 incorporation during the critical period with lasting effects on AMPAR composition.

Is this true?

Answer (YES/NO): NO